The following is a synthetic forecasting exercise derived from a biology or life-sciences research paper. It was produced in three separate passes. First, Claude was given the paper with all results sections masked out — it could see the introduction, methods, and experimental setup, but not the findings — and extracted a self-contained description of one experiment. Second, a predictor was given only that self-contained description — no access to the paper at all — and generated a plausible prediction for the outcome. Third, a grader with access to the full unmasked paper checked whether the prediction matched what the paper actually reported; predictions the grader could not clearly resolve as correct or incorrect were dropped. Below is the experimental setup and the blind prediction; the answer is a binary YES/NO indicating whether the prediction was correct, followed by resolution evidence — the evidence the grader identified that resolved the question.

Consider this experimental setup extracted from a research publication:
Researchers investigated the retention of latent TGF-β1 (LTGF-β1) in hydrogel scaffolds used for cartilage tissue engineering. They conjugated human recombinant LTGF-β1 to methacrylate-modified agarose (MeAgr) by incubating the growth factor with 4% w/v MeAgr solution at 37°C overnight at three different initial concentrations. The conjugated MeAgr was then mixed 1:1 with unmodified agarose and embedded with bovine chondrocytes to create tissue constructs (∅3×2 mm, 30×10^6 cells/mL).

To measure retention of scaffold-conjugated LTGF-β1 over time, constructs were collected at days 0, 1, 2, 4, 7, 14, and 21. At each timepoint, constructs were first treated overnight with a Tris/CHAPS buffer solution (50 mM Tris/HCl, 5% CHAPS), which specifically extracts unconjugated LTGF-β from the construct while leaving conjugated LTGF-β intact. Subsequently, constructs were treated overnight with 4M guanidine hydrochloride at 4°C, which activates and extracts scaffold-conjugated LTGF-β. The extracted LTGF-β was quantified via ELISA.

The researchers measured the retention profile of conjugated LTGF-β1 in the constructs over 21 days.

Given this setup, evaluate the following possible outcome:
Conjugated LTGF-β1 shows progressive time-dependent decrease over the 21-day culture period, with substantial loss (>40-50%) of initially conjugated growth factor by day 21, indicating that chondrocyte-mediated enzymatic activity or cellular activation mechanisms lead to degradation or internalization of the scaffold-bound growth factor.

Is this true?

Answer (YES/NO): NO